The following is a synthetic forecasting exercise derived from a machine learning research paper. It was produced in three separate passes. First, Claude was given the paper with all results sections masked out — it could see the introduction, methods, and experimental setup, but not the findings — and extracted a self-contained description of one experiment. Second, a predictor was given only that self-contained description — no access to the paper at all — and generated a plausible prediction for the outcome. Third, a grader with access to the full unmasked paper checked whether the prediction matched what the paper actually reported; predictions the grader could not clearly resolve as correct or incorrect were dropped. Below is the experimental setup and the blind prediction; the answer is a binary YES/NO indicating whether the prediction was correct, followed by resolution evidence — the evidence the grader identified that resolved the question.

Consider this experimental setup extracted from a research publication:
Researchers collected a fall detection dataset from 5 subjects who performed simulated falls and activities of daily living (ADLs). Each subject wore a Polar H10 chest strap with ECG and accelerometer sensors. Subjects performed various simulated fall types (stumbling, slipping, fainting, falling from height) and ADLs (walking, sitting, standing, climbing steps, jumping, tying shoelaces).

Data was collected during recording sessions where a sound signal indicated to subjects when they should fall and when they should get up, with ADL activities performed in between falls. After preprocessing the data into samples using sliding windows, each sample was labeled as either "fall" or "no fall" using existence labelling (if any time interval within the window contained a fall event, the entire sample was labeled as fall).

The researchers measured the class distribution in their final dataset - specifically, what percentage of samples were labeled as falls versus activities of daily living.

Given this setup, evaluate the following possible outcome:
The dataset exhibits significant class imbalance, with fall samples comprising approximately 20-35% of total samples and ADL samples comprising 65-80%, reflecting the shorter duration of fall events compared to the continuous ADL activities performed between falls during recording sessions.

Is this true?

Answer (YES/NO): YES